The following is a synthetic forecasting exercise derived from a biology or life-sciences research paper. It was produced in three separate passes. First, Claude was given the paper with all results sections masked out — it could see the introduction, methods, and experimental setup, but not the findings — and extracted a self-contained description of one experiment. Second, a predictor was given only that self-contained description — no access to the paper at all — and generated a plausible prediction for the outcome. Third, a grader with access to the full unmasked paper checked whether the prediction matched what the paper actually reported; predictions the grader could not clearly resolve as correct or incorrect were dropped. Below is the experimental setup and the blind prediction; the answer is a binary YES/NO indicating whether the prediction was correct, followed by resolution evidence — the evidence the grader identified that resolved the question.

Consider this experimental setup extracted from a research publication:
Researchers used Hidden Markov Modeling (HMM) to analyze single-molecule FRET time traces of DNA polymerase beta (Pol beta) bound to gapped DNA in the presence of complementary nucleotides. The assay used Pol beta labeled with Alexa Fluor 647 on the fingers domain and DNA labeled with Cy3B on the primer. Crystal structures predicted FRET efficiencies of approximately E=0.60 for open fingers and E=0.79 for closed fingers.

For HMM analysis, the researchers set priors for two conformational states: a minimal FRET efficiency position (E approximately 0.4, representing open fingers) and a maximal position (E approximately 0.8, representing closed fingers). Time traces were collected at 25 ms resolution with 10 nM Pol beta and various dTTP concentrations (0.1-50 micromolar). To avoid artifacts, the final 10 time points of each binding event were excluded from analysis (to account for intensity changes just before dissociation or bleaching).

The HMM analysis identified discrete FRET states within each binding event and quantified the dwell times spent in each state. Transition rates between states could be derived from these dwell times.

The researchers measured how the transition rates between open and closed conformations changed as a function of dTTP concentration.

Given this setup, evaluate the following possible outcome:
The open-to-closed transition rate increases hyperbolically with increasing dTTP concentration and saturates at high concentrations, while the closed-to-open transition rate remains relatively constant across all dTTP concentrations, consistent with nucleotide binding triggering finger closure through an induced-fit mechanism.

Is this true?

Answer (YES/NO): NO